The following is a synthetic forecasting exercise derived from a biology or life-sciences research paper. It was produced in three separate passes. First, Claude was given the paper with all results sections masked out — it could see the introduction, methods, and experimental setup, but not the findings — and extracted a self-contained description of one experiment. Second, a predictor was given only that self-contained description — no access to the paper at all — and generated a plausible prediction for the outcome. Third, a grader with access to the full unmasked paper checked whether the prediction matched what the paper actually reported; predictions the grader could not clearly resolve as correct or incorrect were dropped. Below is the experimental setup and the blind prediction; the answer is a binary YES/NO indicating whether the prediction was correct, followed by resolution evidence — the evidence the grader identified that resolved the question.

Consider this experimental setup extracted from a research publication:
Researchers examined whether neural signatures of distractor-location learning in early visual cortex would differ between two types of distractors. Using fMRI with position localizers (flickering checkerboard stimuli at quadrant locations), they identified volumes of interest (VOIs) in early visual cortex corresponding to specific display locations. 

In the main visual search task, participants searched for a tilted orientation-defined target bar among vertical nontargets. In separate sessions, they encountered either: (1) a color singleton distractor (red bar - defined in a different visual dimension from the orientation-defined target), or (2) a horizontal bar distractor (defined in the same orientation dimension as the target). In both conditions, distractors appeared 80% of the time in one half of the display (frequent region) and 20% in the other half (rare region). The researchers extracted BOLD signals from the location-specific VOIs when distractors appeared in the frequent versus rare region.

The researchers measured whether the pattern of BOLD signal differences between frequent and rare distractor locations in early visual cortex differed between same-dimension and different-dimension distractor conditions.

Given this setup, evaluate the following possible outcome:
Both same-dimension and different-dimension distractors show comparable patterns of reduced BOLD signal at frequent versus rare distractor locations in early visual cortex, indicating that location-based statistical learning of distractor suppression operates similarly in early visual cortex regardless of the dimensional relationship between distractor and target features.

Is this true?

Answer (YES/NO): NO